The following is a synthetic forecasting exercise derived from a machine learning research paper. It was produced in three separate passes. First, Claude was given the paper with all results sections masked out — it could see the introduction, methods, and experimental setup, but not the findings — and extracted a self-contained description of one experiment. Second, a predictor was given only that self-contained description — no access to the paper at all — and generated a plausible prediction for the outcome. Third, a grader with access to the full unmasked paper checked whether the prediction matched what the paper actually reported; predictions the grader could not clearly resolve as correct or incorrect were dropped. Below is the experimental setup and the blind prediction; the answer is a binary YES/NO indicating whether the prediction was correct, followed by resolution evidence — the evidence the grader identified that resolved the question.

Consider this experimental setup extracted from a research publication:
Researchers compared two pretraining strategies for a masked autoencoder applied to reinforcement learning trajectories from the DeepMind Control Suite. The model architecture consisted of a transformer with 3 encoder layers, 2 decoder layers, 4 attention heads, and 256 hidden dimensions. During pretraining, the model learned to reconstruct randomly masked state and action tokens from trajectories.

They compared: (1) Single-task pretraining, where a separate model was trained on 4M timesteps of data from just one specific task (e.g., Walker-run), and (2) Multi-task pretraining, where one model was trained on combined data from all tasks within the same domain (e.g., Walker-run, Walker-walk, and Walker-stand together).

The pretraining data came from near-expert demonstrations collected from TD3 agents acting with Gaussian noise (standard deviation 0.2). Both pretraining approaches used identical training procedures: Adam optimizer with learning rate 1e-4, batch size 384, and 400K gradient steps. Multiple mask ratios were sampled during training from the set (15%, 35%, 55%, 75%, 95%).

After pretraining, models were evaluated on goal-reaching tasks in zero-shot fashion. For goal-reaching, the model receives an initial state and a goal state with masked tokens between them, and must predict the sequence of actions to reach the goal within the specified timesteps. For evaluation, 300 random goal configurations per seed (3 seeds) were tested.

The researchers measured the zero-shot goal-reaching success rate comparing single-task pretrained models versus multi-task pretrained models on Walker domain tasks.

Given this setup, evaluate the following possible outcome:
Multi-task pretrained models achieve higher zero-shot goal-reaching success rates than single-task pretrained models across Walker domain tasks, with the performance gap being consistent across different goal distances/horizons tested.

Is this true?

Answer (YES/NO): NO